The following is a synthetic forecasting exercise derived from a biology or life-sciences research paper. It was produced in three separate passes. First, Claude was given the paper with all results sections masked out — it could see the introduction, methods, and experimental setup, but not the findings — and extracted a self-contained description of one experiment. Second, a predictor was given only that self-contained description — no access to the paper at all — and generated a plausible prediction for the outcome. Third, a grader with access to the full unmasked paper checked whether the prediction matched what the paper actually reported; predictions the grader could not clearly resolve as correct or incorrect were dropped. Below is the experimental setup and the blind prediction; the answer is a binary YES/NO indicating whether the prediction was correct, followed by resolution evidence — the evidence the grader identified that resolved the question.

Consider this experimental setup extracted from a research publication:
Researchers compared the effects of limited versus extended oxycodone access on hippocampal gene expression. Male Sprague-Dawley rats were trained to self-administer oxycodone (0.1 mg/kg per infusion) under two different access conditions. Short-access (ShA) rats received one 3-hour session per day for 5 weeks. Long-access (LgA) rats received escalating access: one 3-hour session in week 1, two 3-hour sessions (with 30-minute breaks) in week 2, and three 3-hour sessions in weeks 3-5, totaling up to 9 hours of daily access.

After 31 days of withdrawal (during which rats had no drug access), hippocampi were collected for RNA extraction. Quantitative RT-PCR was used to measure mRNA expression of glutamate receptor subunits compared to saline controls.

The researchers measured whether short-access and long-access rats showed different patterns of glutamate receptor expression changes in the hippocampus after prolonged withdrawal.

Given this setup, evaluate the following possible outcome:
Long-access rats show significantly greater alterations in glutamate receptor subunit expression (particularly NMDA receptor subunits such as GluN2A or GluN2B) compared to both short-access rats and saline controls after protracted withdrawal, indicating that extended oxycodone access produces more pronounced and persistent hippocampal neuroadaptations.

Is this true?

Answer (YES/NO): YES